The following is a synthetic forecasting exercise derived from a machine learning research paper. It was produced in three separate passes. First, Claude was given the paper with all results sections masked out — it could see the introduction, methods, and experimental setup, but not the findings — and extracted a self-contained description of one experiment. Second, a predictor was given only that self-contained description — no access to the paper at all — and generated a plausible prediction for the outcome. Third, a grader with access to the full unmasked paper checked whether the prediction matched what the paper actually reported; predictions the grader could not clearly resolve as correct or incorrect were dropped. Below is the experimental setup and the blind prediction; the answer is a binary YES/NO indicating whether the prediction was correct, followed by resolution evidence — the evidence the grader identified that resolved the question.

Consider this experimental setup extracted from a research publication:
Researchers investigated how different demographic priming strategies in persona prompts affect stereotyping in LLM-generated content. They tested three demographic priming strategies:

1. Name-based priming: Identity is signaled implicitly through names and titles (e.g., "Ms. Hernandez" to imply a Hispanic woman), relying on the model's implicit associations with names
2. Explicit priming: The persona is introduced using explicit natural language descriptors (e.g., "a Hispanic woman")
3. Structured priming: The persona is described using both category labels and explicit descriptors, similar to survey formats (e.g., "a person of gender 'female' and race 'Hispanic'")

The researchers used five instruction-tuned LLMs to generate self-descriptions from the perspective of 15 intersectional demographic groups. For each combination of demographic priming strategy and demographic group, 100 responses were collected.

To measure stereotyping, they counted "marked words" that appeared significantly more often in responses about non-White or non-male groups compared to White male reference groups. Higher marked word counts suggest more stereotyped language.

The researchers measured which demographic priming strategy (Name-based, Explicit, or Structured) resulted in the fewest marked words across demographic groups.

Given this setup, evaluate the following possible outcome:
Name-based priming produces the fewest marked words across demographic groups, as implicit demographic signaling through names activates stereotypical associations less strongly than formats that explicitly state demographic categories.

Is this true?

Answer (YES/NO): YES